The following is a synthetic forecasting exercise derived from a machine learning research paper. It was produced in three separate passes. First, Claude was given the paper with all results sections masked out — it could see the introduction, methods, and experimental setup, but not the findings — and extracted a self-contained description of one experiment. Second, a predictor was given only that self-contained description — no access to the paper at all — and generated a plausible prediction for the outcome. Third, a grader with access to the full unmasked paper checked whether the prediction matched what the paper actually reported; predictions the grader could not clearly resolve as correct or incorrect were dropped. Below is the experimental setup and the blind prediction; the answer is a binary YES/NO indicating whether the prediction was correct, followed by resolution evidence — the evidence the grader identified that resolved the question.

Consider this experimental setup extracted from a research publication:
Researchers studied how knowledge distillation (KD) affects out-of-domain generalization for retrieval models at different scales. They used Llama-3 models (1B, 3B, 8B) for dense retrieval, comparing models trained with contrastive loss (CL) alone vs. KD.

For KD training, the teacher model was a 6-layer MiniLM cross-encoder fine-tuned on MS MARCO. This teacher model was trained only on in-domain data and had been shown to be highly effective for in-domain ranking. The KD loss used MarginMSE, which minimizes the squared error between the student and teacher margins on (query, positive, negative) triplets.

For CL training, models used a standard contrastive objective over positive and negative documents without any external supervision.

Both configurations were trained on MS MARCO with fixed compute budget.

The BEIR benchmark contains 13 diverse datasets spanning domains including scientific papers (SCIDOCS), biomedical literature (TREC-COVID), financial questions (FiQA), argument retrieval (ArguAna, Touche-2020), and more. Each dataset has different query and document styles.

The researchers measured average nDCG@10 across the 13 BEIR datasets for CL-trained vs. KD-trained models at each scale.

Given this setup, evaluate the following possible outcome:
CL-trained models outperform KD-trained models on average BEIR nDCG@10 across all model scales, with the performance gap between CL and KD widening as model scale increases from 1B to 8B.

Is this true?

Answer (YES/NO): NO